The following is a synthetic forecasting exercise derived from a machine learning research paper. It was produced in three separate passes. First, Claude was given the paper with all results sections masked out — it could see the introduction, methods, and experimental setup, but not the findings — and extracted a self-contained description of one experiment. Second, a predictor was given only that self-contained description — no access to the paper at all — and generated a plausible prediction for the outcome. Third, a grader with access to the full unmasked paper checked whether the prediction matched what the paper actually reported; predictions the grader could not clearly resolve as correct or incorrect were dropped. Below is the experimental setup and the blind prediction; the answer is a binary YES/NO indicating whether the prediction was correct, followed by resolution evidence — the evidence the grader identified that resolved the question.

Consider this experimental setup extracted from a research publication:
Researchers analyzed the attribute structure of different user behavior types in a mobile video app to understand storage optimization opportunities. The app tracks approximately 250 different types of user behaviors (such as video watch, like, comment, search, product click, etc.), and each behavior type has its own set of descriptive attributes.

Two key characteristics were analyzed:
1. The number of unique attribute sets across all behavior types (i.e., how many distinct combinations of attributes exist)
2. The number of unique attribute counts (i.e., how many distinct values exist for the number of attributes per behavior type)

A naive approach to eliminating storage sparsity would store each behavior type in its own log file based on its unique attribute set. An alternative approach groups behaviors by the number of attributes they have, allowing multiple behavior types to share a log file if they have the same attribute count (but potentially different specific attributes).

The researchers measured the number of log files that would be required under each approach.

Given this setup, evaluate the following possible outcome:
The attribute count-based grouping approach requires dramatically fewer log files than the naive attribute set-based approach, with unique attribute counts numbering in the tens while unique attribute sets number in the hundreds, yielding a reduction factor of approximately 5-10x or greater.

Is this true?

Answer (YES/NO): YES